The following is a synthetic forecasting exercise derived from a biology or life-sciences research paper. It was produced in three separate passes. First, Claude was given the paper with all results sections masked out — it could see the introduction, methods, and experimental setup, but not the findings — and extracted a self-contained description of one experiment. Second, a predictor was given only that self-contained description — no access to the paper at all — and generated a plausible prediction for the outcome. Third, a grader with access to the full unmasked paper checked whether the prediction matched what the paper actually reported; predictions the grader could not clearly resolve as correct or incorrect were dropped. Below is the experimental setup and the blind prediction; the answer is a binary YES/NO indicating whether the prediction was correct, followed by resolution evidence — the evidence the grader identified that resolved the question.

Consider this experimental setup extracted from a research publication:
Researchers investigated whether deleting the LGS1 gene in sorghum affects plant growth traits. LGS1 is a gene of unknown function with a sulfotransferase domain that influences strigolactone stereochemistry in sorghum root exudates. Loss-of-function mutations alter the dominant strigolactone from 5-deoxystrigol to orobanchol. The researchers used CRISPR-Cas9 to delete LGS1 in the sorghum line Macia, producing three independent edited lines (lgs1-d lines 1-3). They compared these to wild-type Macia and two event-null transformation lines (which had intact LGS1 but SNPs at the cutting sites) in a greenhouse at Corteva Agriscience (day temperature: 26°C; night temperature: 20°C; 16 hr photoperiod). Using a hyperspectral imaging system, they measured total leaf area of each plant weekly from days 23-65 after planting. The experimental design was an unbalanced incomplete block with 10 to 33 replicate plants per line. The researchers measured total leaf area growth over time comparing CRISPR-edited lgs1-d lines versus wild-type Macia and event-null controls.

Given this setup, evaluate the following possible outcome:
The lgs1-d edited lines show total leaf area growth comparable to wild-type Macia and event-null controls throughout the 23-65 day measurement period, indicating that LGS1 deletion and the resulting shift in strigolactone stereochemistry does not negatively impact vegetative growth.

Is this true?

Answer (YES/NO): NO